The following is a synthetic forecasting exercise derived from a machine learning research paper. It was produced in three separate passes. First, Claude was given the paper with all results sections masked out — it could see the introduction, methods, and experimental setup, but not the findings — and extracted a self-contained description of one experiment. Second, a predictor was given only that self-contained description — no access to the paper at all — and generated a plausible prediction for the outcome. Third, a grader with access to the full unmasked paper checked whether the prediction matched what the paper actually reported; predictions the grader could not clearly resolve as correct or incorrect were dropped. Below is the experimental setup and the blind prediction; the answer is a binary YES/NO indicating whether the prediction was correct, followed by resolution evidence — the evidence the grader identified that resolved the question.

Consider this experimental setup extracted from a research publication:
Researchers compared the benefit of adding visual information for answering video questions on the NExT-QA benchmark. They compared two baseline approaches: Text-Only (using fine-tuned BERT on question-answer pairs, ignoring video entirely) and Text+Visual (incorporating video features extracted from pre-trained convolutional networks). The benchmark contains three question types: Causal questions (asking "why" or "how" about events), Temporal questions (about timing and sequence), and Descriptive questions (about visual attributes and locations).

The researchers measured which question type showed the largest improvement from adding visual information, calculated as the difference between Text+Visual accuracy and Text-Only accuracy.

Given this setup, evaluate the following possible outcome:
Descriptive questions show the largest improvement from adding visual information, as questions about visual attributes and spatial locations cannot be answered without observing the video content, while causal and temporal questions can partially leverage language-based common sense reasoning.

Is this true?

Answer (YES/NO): YES